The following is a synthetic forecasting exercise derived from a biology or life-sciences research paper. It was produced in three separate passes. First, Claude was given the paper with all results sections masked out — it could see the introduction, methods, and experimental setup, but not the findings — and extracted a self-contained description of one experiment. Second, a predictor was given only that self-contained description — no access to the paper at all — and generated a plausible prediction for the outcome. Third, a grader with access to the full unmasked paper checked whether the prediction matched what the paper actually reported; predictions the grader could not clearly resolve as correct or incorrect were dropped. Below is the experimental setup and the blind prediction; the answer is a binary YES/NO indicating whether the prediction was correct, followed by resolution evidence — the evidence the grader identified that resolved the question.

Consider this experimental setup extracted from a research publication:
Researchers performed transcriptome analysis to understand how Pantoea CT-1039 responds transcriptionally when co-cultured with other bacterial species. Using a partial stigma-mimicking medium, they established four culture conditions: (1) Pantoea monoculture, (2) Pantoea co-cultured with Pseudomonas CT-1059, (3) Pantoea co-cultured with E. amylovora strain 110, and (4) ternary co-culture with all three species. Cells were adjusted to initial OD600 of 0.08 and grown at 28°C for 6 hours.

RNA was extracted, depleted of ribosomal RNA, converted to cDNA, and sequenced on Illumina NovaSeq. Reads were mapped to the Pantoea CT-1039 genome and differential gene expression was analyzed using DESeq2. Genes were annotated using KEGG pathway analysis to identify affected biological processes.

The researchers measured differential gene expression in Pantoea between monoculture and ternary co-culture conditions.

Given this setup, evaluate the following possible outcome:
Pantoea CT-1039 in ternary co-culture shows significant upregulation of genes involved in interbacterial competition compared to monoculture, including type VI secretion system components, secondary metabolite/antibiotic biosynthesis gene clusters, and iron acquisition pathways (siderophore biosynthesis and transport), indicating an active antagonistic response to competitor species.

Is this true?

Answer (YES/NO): NO